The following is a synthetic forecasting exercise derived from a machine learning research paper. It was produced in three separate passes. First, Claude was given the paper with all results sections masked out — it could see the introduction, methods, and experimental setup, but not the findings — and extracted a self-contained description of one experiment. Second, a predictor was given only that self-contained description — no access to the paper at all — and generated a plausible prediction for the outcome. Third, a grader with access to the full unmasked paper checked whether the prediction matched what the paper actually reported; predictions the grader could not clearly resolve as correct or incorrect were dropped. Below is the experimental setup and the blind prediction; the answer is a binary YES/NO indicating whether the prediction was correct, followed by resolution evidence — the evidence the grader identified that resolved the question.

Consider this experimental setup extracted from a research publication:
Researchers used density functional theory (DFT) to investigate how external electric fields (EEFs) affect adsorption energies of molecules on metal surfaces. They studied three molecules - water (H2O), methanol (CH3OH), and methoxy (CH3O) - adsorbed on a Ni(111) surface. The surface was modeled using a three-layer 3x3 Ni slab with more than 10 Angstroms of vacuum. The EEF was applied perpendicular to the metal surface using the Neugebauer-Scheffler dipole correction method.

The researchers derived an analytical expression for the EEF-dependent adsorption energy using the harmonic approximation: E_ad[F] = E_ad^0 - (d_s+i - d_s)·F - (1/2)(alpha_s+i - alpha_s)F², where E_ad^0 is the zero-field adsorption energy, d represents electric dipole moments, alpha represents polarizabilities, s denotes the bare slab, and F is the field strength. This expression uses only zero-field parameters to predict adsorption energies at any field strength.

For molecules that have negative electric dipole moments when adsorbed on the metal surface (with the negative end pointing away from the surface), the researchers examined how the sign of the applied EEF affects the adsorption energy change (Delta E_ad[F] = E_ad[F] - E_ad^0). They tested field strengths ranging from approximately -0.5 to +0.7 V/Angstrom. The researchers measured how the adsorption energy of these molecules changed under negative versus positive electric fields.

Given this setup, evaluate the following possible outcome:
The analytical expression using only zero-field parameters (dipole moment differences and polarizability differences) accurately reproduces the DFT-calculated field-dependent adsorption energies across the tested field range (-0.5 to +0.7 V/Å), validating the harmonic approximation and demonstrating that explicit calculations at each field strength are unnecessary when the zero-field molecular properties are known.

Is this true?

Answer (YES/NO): NO